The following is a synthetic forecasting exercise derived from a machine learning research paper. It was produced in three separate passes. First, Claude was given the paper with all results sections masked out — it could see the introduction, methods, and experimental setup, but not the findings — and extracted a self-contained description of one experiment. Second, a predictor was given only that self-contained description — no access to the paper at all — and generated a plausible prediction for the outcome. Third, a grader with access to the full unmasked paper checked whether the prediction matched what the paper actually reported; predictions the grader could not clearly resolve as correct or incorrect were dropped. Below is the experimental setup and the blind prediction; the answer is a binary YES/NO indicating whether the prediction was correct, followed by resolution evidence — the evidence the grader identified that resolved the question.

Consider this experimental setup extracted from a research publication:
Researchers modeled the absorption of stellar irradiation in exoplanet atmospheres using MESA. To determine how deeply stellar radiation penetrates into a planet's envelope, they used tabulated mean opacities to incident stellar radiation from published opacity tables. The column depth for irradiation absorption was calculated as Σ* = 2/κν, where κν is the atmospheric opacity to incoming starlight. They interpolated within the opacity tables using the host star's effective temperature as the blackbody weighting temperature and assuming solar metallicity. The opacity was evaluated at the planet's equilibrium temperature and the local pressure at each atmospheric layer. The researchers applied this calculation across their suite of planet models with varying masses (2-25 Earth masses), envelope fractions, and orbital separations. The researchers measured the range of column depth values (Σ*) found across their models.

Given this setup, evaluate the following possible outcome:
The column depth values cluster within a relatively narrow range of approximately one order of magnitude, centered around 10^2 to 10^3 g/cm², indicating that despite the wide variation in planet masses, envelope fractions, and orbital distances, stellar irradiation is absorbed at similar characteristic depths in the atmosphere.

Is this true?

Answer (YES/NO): NO